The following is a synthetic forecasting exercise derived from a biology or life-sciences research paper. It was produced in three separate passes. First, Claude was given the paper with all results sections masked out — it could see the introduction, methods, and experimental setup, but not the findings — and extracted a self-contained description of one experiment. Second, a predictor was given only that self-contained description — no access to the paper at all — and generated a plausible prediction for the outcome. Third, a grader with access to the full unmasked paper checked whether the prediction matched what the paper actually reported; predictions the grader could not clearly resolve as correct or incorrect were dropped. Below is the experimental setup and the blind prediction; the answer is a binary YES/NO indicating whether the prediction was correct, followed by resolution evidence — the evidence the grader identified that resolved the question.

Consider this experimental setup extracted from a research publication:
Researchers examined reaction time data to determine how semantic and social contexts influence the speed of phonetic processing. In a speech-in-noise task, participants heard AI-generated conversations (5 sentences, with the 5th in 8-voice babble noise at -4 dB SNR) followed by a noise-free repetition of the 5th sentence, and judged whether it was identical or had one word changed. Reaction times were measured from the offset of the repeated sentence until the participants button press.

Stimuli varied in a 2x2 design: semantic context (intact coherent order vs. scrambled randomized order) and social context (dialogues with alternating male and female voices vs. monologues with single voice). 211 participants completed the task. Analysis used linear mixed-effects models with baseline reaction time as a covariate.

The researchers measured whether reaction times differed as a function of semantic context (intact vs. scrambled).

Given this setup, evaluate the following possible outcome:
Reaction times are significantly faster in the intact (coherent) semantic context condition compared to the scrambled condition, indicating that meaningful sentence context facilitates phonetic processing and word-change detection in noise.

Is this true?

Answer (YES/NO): YES